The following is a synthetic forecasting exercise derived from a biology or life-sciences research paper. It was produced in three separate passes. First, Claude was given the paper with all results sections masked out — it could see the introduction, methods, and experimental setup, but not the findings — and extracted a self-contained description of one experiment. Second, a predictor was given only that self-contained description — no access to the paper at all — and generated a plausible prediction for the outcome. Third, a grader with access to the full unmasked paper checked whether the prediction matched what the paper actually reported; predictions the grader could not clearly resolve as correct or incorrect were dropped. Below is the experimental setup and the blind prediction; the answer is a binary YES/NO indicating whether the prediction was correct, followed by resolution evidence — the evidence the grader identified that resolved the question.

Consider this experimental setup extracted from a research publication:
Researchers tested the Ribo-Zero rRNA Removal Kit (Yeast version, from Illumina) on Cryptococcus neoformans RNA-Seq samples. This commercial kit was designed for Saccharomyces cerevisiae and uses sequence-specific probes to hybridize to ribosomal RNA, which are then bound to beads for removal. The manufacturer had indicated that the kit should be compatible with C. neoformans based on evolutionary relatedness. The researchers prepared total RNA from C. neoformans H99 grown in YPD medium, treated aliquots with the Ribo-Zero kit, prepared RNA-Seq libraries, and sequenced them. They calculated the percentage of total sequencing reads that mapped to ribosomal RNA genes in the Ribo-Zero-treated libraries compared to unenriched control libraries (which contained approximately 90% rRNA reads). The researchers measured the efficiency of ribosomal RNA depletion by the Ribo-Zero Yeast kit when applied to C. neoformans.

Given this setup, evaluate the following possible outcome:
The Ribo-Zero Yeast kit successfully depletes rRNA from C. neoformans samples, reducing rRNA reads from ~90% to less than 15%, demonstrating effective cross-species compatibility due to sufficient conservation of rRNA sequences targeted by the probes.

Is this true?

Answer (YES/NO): NO